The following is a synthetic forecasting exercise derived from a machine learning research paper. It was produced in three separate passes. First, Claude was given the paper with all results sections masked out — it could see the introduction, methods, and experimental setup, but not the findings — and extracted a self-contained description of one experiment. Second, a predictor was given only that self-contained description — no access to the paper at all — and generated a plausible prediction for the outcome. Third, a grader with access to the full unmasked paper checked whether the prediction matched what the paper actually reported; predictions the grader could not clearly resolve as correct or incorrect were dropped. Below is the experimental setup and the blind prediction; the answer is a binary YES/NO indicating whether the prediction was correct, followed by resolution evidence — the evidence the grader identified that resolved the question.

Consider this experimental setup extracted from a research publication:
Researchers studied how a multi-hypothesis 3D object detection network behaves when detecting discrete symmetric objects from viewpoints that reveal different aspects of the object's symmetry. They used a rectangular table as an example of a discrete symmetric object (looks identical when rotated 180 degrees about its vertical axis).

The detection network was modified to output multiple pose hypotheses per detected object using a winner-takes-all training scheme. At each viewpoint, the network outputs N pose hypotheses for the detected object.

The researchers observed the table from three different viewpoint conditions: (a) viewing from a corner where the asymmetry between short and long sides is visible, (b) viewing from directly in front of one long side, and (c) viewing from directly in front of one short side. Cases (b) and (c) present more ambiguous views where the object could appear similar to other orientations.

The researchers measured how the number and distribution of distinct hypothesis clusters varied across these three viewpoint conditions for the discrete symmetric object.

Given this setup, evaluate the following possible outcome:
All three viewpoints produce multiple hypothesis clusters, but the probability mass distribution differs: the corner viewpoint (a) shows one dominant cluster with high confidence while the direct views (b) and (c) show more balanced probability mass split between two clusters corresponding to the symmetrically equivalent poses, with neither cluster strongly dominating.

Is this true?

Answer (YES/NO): NO